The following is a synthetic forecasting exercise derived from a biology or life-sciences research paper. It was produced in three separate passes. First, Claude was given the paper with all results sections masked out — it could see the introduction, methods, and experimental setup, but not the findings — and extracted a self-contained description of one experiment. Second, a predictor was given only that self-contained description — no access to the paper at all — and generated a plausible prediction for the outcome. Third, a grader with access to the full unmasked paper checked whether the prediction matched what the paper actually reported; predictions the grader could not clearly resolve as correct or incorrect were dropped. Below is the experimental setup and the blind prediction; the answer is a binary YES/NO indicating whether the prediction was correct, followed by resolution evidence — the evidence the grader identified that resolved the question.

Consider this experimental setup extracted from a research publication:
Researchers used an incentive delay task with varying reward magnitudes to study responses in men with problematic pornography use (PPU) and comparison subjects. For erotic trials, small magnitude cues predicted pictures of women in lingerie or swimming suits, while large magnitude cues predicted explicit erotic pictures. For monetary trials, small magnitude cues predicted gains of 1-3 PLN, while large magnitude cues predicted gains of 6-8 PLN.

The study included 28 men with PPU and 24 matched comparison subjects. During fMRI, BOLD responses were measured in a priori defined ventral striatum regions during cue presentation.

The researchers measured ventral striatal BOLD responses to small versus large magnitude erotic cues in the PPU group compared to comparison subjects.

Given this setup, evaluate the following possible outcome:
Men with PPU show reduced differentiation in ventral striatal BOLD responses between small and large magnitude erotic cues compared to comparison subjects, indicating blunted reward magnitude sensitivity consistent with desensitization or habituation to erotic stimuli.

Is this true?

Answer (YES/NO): NO